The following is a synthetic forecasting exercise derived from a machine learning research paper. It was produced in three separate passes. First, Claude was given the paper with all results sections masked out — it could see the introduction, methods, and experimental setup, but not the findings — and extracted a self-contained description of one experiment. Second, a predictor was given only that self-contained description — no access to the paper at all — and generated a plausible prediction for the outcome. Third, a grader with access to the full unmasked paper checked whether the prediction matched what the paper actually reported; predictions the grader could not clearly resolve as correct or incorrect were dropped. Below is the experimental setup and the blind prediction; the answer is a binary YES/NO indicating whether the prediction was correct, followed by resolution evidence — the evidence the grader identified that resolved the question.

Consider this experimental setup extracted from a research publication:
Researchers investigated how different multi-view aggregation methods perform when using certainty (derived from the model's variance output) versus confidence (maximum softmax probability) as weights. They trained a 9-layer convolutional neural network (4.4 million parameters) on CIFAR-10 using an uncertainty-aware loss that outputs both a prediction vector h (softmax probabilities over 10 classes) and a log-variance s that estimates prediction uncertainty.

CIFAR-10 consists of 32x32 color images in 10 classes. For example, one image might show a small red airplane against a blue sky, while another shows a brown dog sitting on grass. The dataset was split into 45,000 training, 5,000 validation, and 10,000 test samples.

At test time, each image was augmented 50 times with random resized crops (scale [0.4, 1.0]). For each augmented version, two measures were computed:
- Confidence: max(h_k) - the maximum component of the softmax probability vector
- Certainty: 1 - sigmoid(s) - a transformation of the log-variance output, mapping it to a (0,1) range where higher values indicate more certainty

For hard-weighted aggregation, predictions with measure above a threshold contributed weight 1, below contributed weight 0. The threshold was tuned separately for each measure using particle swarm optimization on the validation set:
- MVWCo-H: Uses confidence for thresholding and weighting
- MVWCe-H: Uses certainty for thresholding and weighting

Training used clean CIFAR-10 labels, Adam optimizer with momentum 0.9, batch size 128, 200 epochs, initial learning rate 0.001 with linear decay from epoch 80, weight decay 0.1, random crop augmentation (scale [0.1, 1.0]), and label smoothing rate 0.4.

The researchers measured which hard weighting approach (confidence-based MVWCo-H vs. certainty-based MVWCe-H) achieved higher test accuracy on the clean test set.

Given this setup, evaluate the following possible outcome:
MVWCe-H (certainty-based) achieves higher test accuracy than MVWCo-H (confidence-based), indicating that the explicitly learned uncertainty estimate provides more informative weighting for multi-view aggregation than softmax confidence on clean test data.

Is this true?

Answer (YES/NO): NO